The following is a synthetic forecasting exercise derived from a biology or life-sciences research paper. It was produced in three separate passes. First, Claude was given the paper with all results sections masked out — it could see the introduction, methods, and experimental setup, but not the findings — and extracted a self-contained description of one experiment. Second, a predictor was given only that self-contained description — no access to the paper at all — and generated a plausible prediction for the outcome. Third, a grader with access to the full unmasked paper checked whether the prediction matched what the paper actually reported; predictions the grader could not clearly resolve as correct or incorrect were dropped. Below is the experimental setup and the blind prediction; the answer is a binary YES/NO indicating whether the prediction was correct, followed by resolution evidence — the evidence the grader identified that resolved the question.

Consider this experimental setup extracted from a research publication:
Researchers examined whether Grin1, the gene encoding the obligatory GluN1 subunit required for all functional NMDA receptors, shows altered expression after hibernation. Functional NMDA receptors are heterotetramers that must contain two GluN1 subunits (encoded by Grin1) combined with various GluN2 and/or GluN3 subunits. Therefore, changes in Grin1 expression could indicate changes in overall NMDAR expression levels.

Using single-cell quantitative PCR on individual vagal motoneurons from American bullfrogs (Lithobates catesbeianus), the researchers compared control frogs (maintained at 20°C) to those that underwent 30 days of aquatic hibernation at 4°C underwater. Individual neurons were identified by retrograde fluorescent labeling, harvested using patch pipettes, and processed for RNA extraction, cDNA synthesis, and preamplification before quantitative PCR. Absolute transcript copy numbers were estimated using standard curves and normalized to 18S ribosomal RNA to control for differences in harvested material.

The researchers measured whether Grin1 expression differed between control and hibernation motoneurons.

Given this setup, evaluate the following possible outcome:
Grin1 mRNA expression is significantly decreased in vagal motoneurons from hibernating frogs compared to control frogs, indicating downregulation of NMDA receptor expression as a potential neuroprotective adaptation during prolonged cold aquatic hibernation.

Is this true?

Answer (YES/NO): NO